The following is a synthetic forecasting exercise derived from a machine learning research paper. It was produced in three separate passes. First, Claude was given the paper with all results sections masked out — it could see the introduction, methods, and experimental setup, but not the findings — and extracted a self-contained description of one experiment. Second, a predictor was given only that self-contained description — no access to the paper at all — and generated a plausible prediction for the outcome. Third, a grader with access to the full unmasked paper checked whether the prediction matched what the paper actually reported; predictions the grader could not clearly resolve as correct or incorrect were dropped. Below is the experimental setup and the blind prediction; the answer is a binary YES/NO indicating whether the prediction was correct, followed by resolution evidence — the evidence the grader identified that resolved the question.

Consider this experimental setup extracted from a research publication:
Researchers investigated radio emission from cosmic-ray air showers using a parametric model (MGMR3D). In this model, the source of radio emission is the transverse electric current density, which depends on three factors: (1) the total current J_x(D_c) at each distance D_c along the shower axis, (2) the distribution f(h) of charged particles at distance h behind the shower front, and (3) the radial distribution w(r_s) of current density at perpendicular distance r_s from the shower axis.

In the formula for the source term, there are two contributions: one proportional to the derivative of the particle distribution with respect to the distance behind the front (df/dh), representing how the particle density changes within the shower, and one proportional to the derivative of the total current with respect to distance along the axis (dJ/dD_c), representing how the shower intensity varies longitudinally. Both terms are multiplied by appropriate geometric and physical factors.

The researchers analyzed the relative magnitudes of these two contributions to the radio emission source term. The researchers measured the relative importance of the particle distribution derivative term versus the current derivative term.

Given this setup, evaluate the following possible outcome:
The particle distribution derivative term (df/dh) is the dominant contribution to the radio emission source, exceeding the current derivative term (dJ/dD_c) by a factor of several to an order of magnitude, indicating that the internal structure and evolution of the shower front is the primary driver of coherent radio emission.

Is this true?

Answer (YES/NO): NO